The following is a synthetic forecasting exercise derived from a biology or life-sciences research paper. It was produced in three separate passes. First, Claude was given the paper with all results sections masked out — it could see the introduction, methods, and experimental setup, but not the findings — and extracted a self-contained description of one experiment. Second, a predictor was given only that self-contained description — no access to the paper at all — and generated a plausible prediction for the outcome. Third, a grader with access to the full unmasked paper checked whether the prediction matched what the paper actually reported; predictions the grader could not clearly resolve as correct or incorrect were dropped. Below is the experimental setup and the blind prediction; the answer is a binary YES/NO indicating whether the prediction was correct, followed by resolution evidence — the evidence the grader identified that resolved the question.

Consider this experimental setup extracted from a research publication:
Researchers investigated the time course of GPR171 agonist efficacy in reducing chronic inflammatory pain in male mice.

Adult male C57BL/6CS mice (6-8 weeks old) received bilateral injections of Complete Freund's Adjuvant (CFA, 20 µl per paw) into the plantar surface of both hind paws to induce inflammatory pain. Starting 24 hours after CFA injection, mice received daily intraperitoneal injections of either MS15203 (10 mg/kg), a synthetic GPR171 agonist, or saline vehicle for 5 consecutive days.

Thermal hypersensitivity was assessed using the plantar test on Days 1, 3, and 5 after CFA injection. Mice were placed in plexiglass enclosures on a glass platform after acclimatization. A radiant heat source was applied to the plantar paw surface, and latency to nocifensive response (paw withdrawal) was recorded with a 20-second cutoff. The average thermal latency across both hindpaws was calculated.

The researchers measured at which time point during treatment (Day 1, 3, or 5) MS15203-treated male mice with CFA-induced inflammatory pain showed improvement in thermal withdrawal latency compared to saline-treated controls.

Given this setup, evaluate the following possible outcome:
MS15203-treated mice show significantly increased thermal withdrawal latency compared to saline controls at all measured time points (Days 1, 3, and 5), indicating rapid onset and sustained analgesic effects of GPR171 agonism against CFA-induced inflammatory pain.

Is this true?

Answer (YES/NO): NO